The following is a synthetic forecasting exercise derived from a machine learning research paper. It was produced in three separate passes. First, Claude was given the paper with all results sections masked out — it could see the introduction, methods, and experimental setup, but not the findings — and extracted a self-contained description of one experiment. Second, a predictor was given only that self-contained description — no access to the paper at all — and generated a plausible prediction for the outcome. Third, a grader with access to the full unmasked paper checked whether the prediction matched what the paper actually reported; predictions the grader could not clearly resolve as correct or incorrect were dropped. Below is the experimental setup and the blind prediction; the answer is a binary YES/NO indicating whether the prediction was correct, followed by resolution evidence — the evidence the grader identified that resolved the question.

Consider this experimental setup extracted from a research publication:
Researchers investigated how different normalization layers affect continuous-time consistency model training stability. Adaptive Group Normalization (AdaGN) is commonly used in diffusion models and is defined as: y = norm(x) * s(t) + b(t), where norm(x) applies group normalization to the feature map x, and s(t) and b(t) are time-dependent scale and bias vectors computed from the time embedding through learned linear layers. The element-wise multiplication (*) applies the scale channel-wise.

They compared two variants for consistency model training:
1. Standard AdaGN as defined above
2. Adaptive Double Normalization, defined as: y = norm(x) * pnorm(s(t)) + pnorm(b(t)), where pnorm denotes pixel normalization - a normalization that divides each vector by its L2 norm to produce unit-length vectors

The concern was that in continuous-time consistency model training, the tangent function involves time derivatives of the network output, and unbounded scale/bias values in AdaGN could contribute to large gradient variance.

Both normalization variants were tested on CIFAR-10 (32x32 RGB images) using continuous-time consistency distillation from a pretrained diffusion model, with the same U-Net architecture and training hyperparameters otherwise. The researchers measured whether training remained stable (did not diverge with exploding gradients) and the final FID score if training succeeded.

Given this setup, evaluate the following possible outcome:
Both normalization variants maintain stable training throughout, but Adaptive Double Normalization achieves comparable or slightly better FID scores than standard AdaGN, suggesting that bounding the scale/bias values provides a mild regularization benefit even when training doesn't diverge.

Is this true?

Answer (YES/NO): NO